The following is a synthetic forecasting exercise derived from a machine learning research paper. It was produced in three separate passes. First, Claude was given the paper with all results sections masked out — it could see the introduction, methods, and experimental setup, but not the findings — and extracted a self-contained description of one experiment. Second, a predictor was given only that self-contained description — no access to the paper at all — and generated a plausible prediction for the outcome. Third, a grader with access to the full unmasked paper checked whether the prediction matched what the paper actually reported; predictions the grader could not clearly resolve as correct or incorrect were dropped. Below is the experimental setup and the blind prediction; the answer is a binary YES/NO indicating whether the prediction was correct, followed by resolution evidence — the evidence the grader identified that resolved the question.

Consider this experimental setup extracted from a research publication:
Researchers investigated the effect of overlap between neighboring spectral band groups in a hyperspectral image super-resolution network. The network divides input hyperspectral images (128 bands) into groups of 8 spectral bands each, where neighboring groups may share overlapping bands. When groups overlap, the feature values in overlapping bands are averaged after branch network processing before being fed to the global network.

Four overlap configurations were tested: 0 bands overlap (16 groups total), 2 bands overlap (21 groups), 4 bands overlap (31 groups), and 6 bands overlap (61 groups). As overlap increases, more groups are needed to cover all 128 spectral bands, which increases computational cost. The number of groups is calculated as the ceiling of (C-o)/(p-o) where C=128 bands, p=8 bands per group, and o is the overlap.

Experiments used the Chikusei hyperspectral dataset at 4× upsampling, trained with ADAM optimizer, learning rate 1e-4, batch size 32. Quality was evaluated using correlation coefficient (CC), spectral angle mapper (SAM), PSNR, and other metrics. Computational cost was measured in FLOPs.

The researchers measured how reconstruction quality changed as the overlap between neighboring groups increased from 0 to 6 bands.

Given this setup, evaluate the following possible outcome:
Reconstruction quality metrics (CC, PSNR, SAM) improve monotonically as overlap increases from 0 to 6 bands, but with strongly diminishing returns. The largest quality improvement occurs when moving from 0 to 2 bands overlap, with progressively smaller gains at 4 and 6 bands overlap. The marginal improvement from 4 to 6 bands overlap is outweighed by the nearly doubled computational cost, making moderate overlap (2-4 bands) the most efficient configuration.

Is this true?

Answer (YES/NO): YES